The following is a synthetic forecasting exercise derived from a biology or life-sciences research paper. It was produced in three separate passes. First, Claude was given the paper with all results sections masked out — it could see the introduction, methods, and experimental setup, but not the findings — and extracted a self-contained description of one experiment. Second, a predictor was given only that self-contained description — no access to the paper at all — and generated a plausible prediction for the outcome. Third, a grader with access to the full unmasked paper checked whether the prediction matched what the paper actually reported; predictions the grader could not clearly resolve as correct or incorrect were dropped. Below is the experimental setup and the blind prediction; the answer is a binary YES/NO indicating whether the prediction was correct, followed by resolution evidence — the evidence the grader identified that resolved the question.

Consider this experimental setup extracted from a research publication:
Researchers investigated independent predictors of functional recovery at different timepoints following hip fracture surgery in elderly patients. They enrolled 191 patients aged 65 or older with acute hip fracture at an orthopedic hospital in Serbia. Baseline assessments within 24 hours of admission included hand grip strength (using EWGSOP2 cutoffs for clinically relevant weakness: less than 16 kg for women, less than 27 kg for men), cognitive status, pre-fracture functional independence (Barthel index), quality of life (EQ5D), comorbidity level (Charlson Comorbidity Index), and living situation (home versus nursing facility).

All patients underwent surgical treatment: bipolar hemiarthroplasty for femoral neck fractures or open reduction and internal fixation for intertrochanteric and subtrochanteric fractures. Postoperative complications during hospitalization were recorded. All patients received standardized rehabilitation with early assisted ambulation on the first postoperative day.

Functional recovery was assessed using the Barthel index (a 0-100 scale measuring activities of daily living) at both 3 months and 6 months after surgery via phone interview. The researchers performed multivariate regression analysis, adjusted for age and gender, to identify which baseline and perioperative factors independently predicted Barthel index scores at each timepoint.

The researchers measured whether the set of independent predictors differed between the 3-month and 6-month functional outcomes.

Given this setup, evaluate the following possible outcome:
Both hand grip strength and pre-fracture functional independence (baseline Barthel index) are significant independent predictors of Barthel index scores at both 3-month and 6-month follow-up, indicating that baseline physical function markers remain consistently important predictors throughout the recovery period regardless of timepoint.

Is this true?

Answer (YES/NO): YES